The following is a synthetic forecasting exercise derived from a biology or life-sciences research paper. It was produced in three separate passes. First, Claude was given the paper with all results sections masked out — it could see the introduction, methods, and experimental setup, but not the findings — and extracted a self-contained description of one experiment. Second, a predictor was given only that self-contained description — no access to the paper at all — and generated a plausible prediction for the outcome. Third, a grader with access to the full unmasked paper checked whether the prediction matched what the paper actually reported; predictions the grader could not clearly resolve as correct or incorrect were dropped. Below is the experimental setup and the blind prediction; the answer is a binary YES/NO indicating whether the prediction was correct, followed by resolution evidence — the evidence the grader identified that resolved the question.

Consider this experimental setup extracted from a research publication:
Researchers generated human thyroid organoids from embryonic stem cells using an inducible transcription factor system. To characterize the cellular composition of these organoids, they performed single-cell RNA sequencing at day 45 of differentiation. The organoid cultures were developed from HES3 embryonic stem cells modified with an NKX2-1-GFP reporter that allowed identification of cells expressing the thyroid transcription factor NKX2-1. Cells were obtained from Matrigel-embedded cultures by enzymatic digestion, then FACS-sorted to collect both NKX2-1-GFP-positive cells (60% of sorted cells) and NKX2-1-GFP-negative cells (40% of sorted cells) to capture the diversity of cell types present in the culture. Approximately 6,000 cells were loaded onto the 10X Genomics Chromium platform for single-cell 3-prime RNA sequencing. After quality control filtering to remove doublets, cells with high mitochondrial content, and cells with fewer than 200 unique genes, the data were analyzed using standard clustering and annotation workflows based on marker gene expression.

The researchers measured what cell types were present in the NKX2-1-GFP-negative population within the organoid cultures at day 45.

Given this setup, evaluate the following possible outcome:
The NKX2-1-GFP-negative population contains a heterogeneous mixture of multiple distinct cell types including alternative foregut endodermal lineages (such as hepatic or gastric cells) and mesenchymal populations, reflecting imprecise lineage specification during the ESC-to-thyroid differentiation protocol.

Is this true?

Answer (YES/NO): NO